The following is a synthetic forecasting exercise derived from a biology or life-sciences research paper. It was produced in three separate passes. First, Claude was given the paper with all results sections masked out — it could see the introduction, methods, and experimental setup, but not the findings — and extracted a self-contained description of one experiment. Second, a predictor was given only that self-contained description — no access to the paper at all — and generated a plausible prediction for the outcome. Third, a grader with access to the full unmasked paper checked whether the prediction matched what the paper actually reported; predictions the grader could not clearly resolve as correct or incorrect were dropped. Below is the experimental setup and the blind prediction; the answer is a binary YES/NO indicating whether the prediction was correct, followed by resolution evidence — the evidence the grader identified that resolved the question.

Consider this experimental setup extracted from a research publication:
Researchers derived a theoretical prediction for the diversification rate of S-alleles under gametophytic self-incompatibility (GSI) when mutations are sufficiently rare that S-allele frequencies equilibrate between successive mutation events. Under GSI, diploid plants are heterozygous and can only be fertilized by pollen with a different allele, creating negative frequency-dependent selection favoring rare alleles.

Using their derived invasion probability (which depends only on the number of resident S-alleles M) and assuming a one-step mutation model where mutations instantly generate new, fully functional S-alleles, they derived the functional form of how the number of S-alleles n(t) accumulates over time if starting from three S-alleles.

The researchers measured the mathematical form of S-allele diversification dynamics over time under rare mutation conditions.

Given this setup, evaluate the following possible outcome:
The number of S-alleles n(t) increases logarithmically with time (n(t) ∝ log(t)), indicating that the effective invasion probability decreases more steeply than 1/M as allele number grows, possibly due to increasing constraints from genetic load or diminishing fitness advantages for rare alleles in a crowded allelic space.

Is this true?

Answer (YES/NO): NO